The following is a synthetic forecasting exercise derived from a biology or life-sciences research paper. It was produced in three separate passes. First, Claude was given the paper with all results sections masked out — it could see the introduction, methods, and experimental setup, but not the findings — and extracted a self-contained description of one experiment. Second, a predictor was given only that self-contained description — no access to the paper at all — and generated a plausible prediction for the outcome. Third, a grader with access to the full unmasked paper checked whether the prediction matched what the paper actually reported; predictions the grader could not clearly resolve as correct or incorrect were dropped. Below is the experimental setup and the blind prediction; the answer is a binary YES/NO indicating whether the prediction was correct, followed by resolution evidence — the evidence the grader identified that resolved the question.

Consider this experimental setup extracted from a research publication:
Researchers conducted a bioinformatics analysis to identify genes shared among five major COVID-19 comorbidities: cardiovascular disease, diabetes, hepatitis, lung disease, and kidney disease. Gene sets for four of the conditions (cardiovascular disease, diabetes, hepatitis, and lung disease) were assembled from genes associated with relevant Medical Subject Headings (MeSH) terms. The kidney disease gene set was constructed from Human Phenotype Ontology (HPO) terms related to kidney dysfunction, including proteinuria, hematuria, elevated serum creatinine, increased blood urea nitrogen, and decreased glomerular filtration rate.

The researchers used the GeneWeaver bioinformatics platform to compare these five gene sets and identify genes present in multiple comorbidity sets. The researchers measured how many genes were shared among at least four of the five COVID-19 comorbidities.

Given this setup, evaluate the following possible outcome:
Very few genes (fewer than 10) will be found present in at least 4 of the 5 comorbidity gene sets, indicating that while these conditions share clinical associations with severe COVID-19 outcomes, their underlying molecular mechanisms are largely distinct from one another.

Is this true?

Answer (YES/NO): NO